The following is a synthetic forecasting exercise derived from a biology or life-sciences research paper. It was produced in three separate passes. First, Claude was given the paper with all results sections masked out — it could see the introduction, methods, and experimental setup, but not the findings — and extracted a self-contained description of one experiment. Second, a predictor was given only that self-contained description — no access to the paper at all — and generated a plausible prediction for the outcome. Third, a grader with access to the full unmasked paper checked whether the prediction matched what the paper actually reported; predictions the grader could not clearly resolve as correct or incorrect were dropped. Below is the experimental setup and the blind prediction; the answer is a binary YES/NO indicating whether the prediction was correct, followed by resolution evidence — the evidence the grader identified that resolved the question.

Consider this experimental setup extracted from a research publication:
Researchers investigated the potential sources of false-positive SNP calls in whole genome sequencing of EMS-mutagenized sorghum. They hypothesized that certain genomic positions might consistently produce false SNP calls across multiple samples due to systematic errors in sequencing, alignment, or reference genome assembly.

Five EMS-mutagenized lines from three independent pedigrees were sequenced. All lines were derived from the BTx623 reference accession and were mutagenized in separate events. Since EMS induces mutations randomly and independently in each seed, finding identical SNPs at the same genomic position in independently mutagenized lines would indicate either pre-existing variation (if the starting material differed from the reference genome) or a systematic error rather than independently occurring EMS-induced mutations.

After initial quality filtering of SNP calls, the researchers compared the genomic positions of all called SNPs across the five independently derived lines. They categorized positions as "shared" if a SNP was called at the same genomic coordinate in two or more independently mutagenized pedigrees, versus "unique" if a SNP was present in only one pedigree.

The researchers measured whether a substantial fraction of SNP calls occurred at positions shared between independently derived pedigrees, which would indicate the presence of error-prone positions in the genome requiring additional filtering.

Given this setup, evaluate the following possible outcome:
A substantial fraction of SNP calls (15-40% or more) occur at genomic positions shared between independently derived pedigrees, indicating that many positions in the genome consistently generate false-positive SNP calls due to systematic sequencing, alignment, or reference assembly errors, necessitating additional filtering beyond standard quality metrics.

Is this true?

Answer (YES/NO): YES